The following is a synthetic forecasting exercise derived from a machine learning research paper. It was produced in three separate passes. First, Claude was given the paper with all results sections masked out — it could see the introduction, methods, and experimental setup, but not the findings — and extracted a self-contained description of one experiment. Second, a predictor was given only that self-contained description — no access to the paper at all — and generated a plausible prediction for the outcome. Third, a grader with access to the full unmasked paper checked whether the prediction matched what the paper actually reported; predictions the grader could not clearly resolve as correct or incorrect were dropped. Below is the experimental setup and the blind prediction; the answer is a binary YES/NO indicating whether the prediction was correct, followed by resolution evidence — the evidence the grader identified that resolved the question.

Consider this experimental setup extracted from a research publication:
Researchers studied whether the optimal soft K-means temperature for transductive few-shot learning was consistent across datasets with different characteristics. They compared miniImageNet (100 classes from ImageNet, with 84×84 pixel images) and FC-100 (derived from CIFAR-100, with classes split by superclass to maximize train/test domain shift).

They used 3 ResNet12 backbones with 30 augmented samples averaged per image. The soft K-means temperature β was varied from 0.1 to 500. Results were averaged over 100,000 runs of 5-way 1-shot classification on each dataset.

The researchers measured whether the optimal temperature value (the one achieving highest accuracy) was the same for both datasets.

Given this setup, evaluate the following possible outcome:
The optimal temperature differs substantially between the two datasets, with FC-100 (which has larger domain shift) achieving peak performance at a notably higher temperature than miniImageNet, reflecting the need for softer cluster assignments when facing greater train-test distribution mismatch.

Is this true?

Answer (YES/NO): NO